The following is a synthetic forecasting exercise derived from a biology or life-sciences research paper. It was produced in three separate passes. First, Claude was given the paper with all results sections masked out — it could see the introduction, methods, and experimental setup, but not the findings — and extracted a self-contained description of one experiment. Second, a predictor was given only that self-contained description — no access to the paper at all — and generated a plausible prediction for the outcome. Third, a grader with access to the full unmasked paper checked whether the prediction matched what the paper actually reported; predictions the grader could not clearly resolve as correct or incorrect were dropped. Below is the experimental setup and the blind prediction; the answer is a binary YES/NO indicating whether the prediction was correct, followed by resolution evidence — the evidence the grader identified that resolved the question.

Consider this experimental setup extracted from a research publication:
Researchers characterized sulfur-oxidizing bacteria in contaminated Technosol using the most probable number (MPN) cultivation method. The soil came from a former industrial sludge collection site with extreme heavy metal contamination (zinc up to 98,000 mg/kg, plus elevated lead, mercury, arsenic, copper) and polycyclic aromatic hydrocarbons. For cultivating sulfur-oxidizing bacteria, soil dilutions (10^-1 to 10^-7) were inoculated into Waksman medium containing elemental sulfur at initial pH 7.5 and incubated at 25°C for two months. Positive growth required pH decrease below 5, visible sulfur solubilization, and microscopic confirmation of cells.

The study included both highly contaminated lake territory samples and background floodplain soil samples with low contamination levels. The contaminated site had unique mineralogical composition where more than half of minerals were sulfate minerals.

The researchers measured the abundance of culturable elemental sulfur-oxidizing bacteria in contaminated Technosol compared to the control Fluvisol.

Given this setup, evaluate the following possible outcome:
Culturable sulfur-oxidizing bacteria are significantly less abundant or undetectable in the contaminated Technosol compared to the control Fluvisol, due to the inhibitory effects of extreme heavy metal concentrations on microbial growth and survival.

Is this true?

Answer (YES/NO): NO